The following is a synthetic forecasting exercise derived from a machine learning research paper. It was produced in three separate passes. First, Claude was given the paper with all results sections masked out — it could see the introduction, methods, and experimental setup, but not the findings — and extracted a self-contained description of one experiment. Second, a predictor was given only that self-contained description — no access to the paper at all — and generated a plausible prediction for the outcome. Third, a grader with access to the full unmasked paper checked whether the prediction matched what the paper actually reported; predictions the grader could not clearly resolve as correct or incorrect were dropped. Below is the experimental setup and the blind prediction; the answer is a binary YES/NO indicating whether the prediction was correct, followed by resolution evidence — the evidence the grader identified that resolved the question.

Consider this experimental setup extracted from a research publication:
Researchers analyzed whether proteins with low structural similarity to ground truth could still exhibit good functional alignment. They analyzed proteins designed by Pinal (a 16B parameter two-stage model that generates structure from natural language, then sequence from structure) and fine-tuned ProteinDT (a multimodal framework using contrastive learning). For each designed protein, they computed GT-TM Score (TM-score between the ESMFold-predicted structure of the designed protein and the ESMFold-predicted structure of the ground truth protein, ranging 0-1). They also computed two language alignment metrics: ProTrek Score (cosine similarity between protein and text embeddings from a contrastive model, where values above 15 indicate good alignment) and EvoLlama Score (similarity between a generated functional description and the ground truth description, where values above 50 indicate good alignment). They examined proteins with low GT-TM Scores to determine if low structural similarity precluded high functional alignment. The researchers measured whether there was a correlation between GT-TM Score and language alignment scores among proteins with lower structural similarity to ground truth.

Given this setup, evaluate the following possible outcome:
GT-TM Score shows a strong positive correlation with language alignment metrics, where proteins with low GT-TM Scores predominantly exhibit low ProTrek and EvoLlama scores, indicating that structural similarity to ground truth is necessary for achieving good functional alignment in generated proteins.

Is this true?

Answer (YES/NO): NO